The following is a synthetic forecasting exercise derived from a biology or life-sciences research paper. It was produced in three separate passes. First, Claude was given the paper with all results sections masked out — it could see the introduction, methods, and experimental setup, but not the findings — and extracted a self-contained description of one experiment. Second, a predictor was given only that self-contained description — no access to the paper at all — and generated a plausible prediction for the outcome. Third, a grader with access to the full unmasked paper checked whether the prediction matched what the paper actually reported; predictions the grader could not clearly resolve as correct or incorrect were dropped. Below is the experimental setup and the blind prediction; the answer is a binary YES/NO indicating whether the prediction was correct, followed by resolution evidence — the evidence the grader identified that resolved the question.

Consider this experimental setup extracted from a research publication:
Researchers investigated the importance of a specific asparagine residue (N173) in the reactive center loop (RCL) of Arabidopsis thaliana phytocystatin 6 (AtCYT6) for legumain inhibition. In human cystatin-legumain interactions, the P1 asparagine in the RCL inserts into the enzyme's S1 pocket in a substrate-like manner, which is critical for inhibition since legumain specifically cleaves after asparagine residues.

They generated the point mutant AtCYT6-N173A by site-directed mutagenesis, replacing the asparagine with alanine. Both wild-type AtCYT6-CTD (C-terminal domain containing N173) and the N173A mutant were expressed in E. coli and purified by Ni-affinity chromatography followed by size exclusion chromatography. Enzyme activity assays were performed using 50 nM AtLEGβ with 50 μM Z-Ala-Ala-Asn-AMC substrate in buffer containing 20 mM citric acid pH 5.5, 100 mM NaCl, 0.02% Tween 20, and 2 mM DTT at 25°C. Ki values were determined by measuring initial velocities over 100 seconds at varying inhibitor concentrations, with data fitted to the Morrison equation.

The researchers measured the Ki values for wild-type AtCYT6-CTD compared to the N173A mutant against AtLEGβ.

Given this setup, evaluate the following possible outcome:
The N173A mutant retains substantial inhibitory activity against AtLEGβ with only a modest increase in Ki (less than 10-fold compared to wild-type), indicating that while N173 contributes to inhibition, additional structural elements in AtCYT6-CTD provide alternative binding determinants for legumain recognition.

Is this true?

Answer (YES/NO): NO